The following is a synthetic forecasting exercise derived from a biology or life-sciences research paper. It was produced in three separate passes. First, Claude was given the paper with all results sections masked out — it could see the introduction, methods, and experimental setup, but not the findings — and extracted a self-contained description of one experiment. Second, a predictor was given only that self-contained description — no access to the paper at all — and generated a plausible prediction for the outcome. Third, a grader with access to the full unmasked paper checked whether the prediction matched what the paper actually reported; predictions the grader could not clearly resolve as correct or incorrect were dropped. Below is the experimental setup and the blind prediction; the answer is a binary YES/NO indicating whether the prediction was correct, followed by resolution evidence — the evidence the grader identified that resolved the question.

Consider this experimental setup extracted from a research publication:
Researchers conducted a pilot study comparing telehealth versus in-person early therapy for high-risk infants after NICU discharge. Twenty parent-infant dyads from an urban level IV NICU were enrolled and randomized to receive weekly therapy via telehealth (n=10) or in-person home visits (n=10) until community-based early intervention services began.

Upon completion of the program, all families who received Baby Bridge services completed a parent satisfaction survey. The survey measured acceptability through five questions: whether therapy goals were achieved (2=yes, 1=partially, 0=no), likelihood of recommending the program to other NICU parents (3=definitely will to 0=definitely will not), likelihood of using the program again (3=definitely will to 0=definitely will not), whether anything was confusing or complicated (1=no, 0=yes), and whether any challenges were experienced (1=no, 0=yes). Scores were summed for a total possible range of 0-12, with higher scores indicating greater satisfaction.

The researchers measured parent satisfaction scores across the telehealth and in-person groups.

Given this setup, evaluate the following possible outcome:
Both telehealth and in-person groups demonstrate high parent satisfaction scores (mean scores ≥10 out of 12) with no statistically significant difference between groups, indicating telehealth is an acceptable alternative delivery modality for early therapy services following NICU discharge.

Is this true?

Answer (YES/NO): YES